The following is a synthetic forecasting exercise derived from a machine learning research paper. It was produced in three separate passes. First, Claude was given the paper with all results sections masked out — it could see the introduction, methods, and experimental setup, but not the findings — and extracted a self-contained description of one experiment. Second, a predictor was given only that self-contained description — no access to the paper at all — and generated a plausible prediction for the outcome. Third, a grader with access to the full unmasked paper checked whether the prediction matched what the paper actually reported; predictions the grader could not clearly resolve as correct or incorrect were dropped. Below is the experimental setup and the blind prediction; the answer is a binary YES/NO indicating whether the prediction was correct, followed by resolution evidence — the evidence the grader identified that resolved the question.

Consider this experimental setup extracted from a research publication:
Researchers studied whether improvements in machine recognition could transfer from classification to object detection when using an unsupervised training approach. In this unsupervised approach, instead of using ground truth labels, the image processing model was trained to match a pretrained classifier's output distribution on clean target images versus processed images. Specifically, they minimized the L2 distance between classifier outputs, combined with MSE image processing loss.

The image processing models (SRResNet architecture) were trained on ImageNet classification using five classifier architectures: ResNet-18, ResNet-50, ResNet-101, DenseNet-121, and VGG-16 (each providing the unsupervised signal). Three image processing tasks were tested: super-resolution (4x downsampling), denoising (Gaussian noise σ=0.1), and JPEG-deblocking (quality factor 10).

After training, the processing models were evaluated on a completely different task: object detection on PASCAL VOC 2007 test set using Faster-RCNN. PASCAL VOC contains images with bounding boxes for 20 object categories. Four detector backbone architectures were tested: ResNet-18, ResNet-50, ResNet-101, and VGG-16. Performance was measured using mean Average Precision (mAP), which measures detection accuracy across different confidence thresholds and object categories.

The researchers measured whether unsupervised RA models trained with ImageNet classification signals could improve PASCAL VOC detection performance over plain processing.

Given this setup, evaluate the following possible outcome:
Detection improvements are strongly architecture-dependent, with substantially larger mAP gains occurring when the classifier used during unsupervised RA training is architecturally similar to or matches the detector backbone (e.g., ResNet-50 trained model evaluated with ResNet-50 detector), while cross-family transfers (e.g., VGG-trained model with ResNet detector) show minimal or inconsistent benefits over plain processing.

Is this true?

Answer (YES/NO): NO